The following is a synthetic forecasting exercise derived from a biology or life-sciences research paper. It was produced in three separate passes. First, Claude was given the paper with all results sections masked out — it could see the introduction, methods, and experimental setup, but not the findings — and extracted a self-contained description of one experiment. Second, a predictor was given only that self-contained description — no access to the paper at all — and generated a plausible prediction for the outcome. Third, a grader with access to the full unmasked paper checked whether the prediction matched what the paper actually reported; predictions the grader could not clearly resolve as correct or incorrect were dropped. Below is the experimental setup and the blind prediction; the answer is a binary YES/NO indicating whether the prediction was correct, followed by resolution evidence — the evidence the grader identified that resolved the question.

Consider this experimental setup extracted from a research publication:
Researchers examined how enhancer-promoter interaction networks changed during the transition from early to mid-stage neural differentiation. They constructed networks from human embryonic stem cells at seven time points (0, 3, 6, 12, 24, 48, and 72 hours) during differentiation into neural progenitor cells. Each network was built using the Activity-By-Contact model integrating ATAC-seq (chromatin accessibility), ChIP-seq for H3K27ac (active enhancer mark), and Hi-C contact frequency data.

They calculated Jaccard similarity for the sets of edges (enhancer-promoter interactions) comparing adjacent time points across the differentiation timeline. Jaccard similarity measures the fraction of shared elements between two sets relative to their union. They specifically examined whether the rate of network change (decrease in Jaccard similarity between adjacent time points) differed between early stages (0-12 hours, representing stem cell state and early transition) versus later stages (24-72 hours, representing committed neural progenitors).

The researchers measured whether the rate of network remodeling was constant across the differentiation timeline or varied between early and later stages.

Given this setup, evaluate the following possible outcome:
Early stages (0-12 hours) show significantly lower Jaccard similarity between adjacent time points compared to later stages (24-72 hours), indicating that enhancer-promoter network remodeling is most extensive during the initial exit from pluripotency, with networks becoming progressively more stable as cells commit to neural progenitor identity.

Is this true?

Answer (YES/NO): NO